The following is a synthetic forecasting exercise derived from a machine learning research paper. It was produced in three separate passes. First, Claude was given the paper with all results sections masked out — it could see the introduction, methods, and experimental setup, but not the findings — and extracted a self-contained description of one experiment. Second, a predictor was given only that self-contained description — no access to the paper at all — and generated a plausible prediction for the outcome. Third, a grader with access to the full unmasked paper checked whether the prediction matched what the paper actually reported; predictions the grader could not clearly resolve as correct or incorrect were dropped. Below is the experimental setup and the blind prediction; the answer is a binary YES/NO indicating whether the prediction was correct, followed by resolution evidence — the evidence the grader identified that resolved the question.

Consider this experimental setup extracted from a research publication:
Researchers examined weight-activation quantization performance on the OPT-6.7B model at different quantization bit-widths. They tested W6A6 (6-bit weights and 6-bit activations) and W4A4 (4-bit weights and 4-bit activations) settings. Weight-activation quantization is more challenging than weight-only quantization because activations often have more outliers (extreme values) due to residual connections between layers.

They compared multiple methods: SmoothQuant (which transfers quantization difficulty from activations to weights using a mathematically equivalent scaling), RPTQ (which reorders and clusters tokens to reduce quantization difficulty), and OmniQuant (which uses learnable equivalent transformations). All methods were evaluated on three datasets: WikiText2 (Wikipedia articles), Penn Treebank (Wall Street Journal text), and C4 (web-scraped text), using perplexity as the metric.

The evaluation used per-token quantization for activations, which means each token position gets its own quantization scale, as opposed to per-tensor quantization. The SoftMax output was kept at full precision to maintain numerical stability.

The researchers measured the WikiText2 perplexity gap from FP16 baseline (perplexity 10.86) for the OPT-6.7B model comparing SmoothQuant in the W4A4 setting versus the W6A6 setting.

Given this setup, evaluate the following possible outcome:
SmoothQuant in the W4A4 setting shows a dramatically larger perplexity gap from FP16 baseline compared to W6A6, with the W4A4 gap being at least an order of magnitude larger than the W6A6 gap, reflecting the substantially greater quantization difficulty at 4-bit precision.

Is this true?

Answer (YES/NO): YES